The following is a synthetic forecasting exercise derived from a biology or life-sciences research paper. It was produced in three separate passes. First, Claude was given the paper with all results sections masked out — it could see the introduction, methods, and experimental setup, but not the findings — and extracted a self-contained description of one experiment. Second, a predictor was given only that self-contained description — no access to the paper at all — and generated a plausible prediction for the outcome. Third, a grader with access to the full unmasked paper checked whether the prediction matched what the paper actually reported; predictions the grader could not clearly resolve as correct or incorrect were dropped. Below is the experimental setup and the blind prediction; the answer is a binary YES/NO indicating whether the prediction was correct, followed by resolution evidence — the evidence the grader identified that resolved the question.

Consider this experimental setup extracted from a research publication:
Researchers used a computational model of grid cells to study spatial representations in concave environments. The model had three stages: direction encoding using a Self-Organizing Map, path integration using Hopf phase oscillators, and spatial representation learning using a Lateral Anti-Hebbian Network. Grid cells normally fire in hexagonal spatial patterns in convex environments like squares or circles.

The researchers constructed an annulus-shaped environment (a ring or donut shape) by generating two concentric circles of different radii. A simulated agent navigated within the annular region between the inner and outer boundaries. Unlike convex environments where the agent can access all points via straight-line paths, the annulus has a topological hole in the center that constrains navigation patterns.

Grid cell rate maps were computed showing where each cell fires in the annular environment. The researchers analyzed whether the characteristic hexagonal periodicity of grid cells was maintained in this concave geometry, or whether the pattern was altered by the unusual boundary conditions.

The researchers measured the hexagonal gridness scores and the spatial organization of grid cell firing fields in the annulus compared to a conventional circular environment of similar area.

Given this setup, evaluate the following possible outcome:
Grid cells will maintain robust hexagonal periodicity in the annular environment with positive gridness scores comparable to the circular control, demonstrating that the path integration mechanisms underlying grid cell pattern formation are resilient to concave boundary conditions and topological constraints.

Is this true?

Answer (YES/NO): NO